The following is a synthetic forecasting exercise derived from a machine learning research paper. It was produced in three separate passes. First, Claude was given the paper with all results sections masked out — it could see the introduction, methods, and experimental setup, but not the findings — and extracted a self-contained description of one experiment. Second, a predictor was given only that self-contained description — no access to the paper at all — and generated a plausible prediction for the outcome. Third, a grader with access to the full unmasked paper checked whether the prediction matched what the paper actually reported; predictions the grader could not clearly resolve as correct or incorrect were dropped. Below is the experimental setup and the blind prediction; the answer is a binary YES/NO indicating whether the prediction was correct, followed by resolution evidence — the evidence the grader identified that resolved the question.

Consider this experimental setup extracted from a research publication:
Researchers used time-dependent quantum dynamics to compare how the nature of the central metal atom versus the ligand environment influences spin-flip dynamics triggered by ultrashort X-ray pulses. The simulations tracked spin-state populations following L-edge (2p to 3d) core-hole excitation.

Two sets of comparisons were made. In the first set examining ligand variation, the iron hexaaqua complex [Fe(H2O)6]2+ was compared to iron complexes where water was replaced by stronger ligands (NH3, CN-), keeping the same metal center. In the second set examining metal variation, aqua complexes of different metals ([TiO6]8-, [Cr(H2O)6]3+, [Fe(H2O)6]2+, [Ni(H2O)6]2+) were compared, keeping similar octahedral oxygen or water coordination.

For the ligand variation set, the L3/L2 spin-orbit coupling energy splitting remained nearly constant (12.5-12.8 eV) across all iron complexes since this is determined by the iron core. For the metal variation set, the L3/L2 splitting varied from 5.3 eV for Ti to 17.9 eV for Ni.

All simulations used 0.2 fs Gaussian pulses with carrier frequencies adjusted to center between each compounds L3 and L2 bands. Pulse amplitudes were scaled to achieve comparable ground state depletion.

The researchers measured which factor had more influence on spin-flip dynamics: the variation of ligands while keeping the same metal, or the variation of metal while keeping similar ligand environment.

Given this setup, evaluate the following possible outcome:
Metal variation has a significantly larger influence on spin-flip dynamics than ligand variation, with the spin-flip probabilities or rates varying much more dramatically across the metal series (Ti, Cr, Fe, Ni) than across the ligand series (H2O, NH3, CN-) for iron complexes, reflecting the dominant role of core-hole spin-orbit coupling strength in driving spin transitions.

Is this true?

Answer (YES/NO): NO